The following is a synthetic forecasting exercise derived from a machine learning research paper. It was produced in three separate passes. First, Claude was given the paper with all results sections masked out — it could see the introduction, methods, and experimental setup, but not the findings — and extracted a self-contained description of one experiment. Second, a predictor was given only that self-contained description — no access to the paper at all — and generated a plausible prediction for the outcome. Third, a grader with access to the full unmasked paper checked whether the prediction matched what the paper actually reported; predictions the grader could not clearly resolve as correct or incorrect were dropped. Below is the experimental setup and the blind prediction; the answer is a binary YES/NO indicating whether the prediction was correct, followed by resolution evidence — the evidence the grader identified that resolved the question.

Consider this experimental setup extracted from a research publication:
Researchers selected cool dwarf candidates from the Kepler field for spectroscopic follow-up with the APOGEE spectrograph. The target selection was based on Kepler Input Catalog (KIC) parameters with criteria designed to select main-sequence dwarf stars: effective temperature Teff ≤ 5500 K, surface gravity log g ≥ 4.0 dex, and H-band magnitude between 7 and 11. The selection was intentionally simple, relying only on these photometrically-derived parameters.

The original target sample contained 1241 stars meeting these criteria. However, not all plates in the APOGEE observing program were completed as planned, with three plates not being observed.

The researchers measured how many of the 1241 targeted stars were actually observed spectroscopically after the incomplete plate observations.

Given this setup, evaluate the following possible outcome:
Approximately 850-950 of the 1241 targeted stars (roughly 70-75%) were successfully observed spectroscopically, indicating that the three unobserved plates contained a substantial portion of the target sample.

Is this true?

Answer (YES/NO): YES